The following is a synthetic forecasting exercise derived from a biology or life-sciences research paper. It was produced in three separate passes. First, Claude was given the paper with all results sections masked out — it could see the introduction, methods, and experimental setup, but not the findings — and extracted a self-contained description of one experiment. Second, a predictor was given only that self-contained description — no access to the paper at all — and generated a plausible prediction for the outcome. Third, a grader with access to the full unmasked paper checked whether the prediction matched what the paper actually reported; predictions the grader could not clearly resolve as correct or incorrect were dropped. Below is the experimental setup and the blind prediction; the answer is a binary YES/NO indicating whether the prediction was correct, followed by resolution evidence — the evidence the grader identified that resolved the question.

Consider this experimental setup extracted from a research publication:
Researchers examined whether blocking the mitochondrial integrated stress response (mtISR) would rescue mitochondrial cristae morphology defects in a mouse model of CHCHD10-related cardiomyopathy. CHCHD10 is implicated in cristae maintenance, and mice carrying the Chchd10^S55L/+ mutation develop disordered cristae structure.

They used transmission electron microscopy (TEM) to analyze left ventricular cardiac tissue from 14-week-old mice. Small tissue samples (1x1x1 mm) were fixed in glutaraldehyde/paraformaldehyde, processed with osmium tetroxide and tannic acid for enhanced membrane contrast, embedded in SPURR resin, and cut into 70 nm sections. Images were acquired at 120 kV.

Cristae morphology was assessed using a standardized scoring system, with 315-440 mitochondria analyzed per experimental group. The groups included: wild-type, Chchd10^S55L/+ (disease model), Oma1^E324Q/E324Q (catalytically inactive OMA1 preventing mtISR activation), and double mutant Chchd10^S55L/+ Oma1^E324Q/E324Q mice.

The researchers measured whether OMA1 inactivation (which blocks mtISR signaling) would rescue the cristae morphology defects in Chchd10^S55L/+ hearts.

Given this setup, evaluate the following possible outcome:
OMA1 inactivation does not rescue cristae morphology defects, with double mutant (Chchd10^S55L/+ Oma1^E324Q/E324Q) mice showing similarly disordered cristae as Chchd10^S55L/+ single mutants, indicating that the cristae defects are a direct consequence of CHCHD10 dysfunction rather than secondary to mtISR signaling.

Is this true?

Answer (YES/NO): YES